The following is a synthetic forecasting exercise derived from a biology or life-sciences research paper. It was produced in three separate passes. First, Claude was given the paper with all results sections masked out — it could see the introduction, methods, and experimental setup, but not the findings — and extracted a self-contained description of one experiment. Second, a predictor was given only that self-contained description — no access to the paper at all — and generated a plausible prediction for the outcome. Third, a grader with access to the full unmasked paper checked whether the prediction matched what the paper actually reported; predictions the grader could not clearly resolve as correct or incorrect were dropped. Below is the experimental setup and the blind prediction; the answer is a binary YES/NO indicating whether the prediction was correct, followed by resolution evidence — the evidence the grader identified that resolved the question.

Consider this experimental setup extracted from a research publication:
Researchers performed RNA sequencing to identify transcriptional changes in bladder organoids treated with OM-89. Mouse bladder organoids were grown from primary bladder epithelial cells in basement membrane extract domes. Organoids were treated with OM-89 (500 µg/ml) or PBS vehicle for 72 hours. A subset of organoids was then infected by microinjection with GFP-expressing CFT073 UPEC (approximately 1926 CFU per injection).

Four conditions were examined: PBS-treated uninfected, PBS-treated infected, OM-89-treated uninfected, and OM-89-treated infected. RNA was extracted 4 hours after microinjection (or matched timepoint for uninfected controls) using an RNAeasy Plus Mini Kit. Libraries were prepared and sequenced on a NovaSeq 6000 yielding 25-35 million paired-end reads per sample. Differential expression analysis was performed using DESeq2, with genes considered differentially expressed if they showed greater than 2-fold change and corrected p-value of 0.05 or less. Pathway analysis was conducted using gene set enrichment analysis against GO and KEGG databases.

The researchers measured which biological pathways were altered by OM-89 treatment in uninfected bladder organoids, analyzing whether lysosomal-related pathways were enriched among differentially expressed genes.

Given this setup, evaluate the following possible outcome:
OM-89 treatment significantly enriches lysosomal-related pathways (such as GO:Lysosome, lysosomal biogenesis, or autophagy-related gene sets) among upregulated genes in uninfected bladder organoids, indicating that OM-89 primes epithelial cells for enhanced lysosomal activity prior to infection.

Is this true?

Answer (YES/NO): YES